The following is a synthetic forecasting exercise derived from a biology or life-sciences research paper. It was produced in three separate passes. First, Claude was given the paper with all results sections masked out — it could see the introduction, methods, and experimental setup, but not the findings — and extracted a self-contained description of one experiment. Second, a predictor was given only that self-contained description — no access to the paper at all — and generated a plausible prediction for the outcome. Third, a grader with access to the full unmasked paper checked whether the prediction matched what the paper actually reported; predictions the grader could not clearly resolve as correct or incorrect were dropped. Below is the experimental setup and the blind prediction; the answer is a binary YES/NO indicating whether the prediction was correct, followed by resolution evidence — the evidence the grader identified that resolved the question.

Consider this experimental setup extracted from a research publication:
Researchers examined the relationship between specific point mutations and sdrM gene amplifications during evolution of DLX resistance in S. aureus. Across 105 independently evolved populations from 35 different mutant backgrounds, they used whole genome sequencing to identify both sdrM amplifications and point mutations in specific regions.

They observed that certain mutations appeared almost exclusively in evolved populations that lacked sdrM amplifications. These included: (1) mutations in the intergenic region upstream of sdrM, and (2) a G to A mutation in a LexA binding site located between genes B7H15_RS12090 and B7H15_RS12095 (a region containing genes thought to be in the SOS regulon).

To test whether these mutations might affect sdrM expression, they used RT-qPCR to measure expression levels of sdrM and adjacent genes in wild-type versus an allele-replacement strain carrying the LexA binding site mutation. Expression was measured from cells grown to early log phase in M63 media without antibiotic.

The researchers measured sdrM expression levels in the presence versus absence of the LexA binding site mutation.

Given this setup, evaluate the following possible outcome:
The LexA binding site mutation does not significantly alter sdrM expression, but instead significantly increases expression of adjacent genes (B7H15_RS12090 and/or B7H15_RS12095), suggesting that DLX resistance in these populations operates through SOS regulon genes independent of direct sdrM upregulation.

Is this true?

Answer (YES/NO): NO